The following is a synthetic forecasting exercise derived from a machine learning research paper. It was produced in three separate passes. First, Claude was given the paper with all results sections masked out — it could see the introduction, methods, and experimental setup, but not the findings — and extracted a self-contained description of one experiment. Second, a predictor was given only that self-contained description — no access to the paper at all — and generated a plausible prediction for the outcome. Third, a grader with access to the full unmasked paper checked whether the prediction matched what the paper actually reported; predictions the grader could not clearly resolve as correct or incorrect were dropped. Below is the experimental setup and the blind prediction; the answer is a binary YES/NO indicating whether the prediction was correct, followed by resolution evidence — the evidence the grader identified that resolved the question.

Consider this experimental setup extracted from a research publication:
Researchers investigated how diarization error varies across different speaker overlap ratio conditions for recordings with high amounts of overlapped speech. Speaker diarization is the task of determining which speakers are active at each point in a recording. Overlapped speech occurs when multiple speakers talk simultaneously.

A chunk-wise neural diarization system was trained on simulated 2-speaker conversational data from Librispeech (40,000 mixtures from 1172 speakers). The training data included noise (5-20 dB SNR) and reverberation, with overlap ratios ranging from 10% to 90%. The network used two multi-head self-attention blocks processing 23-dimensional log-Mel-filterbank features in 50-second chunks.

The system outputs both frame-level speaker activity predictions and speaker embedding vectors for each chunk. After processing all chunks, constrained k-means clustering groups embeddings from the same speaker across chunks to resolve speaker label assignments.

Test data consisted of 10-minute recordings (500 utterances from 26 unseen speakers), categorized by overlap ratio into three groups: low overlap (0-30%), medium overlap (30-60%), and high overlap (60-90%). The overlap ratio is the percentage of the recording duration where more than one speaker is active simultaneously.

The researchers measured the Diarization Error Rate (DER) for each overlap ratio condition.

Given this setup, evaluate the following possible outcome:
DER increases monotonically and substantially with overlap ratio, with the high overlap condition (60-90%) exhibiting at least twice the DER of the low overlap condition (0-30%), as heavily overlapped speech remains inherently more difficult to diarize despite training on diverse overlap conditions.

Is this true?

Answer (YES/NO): NO